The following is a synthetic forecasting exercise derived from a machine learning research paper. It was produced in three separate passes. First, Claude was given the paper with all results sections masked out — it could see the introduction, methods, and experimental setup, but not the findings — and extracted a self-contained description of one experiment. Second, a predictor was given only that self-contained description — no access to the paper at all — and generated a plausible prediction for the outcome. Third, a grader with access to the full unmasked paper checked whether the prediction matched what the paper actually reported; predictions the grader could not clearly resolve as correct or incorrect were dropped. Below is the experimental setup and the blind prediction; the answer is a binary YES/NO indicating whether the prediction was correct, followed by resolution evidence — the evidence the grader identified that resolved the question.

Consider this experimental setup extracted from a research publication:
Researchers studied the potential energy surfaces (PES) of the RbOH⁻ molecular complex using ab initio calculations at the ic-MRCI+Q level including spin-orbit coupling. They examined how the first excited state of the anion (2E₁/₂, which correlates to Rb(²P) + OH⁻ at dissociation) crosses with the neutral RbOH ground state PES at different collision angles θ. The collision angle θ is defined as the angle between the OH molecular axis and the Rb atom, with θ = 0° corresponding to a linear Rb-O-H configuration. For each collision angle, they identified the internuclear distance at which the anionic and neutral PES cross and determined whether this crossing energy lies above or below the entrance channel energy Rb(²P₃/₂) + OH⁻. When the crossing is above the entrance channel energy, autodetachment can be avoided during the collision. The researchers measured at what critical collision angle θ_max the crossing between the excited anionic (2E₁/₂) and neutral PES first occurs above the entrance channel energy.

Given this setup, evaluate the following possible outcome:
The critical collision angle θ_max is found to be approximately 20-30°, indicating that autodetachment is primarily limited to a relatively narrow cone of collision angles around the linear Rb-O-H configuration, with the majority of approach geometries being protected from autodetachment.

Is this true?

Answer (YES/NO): NO